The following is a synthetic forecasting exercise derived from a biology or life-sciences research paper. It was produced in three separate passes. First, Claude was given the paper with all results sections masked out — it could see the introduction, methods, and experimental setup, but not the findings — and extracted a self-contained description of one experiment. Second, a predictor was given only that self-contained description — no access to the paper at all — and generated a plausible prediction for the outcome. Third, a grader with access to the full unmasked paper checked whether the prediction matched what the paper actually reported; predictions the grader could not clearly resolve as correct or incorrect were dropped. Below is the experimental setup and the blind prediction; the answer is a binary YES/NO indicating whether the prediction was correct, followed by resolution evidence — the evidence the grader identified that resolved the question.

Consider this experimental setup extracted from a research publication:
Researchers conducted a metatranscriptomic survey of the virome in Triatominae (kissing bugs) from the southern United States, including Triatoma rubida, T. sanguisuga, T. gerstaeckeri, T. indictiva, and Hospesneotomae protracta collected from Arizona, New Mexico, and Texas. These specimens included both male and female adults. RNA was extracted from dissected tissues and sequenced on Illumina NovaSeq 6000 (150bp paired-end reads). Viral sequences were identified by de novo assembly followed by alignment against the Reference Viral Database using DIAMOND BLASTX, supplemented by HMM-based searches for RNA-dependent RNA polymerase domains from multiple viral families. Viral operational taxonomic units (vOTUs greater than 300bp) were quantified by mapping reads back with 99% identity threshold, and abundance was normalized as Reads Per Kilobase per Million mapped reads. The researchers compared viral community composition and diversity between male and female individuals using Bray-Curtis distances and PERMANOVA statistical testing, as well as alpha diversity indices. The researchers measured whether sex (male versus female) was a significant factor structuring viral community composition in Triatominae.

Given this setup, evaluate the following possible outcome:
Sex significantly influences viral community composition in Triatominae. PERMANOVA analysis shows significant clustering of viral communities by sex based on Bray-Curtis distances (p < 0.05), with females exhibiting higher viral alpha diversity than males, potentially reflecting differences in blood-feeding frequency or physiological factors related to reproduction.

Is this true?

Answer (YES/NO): NO